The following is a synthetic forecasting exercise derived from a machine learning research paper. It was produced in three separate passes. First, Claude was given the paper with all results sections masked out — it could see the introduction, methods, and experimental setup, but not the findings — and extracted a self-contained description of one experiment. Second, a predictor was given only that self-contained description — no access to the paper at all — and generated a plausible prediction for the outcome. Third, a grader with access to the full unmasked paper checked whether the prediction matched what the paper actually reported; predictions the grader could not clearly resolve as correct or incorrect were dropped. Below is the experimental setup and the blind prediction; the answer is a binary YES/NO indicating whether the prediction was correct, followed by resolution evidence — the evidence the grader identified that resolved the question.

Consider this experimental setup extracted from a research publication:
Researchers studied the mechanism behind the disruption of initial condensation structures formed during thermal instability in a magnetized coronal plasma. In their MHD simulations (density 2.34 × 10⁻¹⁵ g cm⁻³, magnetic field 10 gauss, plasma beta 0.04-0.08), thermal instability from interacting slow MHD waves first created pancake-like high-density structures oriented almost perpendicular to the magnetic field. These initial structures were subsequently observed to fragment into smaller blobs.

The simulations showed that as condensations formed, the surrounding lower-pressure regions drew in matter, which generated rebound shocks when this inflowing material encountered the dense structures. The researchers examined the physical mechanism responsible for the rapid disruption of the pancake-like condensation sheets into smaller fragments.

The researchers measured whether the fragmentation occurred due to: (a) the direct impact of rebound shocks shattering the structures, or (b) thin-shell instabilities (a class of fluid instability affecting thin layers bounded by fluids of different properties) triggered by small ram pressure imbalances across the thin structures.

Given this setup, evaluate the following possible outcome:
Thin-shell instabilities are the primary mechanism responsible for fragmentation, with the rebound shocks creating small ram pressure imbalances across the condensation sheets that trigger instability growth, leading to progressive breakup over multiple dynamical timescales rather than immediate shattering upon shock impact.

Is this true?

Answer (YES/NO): YES